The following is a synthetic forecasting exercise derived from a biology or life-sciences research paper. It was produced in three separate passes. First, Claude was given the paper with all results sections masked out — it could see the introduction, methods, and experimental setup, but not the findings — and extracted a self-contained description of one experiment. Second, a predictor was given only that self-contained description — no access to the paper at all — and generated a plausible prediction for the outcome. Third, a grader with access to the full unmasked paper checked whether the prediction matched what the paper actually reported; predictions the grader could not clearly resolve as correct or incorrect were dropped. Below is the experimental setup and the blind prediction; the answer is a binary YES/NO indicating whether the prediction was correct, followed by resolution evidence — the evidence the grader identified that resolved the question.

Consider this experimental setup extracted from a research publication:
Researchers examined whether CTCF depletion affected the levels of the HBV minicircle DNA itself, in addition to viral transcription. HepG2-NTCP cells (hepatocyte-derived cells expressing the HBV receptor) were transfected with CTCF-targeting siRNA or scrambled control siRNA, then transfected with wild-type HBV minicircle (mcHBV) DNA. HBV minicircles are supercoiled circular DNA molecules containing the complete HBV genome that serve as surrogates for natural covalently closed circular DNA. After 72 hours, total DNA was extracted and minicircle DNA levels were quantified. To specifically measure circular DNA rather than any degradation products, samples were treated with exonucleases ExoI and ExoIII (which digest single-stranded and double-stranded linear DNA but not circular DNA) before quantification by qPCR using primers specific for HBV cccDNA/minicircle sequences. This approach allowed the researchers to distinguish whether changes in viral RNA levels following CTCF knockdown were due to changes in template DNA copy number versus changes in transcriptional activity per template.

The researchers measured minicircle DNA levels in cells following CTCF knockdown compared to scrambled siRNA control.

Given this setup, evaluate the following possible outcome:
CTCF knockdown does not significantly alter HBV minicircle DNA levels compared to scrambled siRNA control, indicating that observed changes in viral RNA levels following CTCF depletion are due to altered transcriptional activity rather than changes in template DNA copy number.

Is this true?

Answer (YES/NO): YES